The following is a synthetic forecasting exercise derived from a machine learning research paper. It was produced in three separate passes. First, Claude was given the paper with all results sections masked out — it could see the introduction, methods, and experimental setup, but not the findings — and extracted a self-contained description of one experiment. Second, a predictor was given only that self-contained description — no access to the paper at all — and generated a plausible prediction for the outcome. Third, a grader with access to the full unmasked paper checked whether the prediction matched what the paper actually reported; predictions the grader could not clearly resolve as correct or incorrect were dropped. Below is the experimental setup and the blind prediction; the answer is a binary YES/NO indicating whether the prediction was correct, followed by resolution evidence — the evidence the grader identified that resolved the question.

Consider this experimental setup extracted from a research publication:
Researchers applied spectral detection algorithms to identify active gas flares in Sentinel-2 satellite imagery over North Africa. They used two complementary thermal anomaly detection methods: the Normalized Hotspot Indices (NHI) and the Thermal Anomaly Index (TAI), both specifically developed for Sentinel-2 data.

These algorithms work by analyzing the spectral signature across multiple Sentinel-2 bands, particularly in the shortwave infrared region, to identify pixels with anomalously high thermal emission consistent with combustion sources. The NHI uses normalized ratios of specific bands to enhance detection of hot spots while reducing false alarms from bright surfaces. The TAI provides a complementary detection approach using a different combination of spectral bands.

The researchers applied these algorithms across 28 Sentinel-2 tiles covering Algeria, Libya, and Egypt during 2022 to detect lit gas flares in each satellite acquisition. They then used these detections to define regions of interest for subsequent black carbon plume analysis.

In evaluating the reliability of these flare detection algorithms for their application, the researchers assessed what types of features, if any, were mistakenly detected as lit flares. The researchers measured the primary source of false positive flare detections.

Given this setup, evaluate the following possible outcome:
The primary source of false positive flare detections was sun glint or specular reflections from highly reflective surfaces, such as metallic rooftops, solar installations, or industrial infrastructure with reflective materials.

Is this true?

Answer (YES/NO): NO